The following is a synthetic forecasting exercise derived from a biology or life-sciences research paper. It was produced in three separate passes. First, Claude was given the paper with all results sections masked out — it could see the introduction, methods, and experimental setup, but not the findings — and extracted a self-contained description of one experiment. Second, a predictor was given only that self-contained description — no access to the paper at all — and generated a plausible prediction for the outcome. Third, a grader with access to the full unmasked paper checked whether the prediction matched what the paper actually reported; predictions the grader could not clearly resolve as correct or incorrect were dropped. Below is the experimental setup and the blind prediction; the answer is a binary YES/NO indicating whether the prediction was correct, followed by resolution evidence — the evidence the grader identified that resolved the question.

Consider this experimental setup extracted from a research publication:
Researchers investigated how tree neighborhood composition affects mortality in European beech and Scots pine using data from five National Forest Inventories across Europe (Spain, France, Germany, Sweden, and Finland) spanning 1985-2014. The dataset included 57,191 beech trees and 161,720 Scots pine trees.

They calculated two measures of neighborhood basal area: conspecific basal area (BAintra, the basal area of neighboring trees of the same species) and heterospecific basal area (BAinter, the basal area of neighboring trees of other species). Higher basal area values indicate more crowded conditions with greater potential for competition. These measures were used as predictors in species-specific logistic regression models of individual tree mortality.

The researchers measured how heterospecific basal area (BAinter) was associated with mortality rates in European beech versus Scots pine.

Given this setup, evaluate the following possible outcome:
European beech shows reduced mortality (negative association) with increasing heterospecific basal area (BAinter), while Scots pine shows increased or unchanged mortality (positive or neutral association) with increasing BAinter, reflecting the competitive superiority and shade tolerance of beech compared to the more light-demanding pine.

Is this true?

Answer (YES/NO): YES